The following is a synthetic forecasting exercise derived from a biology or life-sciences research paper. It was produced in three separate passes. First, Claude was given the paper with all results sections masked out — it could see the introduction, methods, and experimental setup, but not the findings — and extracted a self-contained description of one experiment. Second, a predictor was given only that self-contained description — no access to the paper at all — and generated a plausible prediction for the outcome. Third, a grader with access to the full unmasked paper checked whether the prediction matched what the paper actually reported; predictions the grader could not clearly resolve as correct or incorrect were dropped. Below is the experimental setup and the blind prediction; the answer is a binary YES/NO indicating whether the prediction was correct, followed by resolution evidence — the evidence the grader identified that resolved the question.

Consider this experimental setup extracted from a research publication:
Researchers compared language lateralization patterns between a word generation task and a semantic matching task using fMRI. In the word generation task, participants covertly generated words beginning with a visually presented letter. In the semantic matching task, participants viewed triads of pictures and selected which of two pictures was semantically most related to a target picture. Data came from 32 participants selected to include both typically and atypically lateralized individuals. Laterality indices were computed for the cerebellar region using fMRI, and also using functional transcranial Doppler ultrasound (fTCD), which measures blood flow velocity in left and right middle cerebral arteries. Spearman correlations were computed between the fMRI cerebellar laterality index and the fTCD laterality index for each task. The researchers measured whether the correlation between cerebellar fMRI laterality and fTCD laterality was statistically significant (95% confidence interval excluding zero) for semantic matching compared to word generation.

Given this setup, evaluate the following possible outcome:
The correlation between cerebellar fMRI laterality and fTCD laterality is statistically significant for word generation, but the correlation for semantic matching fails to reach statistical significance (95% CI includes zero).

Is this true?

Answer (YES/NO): YES